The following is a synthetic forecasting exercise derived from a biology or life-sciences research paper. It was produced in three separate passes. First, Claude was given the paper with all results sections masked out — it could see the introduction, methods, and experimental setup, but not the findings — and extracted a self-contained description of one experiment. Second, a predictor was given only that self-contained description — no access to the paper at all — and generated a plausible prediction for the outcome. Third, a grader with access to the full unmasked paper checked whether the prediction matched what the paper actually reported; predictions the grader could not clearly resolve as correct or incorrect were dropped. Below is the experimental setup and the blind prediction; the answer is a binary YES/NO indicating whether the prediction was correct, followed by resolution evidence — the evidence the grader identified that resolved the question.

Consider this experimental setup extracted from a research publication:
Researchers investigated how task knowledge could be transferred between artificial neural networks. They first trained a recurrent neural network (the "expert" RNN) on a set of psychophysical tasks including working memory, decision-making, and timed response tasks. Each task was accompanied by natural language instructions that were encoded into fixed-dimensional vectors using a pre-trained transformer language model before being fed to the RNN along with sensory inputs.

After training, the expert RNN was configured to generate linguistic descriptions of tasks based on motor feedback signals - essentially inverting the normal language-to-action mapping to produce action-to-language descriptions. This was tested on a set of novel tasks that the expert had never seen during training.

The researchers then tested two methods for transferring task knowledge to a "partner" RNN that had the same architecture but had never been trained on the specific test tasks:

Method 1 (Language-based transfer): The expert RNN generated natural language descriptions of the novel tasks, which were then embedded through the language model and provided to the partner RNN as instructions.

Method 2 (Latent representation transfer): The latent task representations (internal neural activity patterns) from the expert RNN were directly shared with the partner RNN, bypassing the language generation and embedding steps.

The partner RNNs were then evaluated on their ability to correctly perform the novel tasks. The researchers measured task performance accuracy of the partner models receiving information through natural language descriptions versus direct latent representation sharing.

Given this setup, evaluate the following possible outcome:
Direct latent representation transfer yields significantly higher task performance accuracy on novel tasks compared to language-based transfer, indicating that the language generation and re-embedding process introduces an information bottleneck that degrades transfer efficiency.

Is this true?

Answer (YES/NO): NO